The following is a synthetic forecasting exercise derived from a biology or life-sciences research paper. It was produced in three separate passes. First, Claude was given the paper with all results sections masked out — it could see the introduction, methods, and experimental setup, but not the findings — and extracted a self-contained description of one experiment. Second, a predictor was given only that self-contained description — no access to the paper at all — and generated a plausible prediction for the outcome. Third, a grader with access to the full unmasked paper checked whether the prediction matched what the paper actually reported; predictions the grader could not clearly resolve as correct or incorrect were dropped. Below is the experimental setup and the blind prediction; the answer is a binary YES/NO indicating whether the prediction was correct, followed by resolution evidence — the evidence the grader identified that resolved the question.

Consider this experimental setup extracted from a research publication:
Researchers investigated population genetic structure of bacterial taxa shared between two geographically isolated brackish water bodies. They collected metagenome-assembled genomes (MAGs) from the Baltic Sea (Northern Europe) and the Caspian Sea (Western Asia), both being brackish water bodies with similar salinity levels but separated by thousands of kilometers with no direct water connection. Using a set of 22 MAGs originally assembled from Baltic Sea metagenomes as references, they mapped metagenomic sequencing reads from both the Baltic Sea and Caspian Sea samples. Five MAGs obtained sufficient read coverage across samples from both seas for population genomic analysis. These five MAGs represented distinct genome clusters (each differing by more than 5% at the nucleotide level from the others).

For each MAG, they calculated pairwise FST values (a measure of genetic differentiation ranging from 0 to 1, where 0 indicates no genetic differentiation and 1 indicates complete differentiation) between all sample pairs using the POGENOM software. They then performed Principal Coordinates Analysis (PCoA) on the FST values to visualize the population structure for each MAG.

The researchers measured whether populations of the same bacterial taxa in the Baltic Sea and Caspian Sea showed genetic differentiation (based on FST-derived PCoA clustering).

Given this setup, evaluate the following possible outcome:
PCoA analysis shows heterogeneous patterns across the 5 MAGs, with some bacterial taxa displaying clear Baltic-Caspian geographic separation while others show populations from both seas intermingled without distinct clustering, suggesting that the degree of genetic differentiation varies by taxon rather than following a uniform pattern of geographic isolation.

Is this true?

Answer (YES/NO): NO